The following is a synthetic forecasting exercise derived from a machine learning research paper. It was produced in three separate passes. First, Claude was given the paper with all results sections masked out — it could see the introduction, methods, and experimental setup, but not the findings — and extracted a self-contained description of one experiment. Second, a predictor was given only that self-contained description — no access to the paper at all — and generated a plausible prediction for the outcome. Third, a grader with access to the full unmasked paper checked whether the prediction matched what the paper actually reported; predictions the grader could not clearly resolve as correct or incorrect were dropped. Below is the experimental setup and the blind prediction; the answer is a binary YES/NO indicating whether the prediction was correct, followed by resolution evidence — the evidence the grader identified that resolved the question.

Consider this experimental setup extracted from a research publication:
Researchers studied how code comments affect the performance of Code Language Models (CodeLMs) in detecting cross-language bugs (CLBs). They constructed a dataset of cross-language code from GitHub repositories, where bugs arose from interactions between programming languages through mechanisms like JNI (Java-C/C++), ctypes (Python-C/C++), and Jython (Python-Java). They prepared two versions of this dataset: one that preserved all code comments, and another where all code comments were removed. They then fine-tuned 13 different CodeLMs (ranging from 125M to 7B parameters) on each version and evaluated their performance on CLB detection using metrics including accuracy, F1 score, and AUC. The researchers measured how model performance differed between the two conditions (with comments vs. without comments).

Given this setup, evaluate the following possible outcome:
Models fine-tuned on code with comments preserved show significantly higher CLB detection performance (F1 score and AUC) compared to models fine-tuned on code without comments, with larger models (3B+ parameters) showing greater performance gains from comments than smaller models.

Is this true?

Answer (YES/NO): NO